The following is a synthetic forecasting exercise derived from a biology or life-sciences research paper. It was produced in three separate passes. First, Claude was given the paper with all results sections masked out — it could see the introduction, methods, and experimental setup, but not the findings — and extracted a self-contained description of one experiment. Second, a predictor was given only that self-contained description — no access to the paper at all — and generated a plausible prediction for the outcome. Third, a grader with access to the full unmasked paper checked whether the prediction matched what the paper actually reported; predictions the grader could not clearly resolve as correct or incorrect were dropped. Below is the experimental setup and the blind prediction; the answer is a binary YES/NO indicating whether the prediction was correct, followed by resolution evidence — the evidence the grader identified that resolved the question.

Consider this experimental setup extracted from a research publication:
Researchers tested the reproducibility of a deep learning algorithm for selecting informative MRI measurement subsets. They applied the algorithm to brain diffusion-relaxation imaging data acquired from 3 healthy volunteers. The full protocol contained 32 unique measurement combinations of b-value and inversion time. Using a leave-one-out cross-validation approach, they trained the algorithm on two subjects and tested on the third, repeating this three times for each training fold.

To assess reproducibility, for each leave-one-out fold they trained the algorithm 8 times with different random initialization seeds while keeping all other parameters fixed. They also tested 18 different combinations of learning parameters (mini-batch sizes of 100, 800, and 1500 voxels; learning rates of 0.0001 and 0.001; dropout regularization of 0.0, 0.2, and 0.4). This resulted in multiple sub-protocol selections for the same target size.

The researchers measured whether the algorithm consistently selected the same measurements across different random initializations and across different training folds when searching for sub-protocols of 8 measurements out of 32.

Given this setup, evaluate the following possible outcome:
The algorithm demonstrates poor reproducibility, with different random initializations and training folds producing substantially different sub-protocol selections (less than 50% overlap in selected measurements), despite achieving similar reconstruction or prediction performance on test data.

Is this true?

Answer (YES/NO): NO